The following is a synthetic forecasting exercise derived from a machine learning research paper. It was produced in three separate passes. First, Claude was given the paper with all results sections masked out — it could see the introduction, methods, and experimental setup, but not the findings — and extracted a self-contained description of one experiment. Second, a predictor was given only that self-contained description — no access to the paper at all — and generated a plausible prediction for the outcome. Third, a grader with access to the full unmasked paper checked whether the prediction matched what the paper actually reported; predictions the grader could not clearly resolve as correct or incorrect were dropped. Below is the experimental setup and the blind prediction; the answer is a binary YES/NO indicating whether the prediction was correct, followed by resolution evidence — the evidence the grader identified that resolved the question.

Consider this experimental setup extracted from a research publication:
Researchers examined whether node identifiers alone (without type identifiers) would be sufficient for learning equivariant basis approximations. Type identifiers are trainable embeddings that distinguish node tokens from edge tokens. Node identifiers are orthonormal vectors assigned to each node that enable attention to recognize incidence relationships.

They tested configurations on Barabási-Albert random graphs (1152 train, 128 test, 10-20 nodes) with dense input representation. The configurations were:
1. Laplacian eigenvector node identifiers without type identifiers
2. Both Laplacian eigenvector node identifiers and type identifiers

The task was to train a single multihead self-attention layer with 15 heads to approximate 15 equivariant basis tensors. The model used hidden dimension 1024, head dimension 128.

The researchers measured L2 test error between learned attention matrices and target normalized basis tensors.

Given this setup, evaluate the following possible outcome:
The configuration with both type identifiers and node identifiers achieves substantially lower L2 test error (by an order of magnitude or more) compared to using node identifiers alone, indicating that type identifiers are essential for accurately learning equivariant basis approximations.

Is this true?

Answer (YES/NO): YES